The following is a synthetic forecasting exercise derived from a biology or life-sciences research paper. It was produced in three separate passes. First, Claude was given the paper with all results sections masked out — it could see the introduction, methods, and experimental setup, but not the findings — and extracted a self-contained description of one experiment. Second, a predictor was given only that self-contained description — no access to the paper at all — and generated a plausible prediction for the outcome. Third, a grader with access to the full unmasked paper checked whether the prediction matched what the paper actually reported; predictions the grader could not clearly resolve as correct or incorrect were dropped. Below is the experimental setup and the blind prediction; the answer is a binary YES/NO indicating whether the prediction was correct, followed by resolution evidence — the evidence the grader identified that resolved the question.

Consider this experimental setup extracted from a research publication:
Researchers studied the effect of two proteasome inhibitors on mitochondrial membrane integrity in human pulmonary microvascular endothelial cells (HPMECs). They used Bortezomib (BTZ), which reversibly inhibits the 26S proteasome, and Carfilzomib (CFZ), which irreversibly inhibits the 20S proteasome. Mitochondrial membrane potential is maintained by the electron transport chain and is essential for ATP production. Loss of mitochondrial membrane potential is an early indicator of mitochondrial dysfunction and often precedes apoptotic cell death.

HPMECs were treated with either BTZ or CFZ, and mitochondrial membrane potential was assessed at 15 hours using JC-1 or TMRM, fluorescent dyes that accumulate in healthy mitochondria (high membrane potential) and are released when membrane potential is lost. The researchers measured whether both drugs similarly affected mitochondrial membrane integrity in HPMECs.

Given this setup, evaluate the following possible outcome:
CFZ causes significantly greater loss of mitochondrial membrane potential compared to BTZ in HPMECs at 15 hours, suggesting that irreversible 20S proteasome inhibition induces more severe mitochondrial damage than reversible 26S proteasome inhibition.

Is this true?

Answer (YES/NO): NO